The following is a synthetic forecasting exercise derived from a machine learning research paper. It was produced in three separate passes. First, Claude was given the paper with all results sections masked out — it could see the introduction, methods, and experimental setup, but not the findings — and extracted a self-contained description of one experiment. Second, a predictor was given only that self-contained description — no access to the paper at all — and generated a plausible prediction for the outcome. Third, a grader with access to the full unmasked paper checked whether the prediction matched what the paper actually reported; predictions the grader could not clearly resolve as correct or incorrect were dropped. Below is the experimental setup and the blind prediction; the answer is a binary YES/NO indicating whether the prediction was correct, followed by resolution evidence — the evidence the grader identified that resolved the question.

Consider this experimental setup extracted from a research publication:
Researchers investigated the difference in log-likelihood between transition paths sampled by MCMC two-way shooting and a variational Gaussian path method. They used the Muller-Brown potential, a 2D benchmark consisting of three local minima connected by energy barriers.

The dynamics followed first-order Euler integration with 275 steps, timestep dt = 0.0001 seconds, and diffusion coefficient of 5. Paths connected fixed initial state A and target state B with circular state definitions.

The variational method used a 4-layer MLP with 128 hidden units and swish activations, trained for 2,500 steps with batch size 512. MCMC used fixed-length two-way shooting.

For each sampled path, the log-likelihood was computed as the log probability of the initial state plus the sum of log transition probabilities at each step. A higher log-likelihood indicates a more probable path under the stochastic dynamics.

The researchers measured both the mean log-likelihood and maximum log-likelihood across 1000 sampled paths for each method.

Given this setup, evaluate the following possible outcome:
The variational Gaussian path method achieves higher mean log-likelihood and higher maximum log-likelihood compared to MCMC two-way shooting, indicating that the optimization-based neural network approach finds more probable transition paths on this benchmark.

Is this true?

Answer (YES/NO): NO